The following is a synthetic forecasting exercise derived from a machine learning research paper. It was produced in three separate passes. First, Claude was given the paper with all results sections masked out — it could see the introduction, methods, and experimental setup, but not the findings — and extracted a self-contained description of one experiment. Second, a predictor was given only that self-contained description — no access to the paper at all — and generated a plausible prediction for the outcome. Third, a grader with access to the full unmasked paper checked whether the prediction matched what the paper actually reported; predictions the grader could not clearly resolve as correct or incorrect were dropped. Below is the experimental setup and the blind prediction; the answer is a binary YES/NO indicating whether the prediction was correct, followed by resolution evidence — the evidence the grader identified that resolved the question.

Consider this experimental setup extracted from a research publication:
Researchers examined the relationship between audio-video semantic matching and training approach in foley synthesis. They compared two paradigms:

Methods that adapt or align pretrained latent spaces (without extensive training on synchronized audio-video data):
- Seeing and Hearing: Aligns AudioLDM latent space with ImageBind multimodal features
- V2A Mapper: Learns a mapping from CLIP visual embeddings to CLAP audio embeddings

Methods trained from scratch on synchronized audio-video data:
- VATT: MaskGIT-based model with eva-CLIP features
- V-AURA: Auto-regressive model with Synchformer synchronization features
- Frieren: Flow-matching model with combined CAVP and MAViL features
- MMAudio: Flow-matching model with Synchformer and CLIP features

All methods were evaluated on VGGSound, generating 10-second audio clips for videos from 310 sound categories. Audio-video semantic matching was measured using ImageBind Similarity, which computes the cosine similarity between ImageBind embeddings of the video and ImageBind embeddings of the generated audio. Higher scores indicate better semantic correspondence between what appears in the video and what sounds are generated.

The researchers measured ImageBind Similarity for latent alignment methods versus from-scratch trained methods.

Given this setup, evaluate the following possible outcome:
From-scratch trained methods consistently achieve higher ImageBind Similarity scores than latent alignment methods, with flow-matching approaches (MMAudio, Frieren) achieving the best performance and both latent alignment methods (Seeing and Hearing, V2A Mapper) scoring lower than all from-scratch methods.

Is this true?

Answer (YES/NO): NO